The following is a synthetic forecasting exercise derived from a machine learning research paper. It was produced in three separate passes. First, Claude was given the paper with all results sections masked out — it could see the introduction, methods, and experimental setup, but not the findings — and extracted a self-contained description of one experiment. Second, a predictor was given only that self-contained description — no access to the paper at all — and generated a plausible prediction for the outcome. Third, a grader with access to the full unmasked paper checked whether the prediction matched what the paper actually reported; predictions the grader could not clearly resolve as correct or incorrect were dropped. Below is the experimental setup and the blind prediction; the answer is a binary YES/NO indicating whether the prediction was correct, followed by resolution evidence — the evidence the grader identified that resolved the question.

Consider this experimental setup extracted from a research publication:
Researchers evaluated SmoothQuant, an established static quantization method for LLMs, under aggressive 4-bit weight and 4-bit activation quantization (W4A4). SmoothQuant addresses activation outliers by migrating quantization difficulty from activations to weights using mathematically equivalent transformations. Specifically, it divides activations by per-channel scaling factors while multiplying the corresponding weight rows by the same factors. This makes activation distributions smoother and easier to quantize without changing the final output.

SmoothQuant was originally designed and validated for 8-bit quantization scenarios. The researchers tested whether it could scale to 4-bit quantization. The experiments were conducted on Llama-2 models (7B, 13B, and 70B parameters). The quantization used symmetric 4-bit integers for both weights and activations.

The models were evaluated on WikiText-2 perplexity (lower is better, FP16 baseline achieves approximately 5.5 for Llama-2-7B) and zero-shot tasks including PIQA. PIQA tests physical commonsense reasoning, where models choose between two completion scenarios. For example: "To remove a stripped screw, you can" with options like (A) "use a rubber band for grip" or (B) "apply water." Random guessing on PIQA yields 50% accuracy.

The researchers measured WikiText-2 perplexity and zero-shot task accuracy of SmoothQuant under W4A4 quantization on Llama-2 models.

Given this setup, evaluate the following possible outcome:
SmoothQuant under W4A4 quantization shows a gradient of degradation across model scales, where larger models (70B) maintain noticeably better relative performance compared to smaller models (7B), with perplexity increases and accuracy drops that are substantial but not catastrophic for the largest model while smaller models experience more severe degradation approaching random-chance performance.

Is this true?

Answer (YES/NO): YES